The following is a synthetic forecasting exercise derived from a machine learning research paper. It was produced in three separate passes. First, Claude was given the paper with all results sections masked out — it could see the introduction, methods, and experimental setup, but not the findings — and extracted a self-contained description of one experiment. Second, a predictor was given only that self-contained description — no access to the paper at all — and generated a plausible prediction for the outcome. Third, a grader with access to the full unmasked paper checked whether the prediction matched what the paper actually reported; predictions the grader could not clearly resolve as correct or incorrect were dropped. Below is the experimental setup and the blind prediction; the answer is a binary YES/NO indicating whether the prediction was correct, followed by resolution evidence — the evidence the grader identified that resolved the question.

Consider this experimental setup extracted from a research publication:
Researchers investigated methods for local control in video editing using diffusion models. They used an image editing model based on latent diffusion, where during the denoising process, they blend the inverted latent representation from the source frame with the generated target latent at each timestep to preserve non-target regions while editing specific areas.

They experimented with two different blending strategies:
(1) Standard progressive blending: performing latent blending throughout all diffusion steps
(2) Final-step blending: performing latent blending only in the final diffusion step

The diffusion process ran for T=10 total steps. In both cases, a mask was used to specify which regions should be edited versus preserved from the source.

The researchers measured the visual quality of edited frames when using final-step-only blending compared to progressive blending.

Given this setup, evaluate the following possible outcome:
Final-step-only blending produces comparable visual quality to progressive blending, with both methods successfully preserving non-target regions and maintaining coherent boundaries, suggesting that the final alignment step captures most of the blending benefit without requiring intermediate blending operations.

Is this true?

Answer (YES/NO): NO